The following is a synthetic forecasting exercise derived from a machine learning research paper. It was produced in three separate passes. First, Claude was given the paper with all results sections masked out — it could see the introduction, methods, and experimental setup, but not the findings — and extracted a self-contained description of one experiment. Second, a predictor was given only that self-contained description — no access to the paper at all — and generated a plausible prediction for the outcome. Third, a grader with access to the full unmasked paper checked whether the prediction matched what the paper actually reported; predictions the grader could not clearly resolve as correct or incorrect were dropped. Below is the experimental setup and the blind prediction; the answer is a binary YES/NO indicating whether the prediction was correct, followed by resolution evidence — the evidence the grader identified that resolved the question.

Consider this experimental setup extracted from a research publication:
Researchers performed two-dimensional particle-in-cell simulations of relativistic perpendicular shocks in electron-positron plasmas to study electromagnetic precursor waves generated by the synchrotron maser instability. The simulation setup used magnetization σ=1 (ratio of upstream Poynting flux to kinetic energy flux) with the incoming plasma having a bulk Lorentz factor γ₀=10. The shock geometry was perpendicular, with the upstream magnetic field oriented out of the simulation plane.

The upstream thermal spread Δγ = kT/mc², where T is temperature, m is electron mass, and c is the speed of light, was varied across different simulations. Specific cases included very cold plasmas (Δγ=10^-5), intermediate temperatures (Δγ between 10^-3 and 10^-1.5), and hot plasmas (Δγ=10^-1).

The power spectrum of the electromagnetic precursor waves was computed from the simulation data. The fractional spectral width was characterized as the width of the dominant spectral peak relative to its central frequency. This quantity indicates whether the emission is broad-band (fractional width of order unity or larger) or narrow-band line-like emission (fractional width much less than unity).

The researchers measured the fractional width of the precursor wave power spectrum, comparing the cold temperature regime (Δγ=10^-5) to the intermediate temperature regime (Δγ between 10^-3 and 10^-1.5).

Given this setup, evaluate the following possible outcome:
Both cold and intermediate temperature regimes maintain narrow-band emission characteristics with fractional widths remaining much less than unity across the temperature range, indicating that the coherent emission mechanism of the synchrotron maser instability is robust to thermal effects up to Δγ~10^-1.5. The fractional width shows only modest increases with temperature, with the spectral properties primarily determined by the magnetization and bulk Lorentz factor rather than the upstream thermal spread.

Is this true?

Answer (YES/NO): NO